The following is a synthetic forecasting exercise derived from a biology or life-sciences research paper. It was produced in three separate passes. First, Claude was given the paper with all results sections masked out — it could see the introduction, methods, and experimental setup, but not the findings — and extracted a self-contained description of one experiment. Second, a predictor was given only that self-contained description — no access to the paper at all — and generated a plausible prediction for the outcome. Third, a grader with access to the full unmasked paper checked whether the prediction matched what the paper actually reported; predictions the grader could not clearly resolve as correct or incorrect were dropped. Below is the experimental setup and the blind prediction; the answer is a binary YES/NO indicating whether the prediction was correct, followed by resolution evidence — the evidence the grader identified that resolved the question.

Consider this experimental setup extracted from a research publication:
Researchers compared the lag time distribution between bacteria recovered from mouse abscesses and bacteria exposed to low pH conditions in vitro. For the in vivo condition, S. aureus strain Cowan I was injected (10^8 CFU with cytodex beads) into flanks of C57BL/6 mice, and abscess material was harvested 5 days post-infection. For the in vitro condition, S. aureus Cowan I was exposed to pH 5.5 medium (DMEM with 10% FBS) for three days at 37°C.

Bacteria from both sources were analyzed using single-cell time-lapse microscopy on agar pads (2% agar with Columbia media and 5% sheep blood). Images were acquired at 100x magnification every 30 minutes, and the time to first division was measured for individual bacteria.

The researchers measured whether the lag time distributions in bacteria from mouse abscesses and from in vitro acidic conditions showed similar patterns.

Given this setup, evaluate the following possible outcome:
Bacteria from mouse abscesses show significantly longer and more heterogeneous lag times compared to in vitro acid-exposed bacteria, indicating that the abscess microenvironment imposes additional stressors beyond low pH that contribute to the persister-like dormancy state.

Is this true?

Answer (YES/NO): NO